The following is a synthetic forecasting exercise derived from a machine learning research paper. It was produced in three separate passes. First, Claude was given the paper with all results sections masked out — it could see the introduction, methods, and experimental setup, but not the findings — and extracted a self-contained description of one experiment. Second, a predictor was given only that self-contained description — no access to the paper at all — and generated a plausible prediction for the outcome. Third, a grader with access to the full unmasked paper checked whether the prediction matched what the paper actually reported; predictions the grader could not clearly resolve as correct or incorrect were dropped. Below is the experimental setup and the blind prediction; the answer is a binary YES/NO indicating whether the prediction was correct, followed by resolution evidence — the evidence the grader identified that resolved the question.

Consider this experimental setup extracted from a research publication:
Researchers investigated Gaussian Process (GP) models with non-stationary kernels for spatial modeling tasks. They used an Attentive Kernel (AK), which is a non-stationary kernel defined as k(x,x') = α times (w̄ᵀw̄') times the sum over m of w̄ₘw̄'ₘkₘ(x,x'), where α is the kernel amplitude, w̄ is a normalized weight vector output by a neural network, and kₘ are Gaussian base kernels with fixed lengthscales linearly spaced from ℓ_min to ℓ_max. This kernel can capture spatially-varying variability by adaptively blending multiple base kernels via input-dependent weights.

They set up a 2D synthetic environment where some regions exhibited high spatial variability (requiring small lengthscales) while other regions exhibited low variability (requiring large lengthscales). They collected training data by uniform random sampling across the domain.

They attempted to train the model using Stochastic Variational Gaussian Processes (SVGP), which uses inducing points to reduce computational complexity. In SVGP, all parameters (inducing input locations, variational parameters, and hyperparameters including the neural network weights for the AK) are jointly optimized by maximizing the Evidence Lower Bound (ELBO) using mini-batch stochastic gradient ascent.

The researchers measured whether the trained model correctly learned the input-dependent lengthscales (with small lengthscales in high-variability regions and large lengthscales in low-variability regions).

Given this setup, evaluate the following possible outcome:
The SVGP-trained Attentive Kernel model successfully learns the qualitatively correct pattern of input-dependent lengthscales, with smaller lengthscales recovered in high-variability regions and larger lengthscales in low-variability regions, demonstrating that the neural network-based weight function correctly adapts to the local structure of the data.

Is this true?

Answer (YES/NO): NO